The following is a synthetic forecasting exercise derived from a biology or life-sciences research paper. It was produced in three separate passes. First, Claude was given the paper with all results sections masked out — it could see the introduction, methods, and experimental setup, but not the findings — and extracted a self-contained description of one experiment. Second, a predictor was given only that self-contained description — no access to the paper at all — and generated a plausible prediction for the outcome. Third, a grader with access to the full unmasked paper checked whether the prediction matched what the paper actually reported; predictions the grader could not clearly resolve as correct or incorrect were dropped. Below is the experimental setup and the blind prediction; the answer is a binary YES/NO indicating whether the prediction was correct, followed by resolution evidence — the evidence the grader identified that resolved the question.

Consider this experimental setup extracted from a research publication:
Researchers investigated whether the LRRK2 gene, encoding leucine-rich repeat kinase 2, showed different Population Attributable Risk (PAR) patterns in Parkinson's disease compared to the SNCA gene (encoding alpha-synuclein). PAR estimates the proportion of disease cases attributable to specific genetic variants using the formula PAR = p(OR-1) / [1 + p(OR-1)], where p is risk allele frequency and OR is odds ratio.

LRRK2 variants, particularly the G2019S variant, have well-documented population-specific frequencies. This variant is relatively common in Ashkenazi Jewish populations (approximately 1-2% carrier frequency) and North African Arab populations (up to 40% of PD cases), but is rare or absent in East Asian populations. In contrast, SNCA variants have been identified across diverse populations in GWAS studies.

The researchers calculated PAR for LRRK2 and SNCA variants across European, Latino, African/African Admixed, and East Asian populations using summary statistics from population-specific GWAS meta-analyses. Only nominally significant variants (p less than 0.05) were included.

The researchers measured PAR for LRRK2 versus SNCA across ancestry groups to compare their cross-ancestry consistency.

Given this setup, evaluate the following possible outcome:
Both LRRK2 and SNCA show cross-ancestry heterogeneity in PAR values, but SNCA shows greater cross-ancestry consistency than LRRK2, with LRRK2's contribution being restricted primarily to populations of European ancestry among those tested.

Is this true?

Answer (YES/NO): NO